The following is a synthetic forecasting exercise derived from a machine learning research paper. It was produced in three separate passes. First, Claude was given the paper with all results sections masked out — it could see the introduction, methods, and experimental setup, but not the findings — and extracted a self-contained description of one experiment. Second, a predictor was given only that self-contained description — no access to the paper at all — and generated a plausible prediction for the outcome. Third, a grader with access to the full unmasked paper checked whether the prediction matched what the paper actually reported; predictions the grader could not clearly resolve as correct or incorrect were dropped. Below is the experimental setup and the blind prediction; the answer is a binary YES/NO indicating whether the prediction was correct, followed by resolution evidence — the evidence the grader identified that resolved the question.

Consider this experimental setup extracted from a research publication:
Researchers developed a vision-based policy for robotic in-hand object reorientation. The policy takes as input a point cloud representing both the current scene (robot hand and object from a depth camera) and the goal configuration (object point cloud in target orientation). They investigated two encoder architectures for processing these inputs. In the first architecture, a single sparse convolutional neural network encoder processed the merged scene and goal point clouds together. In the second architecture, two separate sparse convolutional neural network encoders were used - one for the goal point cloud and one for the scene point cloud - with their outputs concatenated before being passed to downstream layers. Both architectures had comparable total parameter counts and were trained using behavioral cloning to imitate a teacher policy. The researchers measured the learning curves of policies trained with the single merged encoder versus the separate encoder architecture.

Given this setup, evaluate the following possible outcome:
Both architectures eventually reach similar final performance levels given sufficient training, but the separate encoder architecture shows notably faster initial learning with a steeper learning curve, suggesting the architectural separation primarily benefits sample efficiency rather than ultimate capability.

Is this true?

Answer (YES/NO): NO